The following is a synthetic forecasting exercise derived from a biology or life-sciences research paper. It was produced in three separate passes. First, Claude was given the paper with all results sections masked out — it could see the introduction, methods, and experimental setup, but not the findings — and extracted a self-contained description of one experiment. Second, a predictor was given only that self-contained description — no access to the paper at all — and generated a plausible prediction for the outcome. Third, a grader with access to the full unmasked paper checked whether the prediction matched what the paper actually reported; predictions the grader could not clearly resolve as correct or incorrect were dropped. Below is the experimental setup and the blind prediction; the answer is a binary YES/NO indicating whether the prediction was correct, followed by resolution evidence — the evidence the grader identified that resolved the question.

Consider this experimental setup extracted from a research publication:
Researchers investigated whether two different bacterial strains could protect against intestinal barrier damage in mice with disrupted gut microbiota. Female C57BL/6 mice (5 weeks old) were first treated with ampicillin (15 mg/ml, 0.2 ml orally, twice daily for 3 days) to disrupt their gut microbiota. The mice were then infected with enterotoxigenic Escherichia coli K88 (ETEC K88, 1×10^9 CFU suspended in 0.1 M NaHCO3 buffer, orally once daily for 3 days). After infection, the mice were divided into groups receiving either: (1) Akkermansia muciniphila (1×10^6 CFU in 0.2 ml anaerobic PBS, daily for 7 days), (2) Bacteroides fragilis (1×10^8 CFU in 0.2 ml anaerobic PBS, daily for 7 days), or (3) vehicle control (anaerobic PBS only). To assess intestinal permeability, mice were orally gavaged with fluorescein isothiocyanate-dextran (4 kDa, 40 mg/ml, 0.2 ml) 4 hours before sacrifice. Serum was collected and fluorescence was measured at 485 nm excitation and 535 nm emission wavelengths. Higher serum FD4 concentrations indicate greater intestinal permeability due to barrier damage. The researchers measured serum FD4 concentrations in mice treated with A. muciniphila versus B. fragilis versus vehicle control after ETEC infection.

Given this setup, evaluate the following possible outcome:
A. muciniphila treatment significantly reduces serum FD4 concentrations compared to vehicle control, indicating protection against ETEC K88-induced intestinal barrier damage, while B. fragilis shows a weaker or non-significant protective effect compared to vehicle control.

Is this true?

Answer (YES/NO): NO